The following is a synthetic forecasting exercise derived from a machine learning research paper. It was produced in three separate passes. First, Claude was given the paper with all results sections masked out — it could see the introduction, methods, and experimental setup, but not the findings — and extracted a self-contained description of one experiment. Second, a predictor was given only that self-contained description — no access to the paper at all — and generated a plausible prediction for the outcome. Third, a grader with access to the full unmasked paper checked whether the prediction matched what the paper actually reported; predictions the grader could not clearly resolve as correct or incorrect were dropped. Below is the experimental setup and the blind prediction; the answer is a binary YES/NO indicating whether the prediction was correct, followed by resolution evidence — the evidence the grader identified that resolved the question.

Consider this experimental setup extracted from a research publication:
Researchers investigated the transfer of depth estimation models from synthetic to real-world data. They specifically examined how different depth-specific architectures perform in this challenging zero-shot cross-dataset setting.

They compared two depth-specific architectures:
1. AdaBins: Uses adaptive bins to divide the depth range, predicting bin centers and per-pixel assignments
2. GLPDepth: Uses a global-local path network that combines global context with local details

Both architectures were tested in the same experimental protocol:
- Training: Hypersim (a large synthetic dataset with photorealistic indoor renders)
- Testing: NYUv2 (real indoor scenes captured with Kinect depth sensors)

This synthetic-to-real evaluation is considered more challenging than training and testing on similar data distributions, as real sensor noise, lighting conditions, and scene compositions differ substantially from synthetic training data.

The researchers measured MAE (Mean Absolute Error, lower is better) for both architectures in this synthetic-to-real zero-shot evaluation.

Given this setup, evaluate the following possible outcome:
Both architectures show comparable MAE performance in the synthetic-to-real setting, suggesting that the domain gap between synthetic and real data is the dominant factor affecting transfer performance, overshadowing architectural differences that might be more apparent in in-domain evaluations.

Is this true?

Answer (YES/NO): NO